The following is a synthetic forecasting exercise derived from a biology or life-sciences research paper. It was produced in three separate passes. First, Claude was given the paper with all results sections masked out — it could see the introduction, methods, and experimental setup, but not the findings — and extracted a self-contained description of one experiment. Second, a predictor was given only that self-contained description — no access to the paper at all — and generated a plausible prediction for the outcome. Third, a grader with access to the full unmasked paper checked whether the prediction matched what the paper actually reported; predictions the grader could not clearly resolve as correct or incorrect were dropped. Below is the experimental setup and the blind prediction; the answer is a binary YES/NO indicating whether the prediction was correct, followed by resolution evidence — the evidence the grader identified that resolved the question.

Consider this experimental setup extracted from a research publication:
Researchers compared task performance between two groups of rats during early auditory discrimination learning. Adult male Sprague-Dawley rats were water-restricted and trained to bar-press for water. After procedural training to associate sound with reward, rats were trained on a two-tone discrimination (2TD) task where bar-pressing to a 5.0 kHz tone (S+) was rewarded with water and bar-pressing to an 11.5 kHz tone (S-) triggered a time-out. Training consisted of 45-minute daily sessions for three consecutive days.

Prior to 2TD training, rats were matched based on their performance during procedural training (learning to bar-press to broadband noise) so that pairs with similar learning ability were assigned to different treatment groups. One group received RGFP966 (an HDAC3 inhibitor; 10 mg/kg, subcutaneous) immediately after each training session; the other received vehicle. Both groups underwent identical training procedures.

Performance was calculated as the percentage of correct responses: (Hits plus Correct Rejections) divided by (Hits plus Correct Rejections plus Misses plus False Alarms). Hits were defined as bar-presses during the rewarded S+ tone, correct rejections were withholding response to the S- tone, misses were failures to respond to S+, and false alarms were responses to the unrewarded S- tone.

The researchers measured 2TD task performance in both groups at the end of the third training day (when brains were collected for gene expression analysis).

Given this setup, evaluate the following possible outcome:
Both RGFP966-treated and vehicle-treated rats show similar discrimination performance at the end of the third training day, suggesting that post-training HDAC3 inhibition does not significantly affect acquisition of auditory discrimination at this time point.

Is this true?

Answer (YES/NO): YES